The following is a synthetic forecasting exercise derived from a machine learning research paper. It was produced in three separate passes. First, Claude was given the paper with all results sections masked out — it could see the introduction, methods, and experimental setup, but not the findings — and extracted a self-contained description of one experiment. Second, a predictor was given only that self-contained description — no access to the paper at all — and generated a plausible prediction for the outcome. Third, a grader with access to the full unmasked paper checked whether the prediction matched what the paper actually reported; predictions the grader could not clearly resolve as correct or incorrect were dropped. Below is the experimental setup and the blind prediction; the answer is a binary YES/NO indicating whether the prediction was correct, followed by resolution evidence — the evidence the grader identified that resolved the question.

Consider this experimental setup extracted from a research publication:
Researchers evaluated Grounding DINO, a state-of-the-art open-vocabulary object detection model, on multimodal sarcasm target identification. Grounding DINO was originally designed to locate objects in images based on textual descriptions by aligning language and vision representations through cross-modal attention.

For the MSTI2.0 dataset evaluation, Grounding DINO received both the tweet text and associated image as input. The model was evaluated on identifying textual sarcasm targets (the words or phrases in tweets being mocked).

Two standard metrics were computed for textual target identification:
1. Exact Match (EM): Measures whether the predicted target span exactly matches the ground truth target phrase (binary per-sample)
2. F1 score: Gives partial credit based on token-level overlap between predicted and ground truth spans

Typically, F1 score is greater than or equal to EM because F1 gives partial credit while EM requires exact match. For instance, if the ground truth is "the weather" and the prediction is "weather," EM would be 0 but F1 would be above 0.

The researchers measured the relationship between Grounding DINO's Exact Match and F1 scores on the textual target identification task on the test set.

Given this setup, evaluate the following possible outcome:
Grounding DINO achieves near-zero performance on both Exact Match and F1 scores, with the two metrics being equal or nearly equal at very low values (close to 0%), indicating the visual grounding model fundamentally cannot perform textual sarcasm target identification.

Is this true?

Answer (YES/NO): NO